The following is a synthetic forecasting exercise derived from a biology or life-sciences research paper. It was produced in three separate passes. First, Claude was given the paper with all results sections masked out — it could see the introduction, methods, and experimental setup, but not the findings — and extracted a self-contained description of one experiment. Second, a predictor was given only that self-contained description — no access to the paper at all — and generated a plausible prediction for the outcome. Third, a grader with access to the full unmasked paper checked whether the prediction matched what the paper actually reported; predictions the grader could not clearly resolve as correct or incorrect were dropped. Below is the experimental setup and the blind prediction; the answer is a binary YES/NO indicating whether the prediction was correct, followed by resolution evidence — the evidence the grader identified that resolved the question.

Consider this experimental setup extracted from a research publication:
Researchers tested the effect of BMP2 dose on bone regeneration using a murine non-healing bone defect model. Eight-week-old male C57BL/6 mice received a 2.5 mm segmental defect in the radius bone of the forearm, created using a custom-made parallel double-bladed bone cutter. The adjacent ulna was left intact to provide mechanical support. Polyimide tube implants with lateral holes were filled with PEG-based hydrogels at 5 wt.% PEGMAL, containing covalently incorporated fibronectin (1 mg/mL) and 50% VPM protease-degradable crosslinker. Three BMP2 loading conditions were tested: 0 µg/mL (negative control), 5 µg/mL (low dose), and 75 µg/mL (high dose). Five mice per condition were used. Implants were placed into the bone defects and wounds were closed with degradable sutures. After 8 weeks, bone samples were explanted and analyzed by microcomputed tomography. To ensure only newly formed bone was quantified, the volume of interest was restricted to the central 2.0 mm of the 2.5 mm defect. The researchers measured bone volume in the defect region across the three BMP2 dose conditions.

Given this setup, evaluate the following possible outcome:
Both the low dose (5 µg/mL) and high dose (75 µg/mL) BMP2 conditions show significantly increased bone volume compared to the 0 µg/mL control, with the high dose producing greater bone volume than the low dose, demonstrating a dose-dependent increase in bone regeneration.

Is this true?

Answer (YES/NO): NO